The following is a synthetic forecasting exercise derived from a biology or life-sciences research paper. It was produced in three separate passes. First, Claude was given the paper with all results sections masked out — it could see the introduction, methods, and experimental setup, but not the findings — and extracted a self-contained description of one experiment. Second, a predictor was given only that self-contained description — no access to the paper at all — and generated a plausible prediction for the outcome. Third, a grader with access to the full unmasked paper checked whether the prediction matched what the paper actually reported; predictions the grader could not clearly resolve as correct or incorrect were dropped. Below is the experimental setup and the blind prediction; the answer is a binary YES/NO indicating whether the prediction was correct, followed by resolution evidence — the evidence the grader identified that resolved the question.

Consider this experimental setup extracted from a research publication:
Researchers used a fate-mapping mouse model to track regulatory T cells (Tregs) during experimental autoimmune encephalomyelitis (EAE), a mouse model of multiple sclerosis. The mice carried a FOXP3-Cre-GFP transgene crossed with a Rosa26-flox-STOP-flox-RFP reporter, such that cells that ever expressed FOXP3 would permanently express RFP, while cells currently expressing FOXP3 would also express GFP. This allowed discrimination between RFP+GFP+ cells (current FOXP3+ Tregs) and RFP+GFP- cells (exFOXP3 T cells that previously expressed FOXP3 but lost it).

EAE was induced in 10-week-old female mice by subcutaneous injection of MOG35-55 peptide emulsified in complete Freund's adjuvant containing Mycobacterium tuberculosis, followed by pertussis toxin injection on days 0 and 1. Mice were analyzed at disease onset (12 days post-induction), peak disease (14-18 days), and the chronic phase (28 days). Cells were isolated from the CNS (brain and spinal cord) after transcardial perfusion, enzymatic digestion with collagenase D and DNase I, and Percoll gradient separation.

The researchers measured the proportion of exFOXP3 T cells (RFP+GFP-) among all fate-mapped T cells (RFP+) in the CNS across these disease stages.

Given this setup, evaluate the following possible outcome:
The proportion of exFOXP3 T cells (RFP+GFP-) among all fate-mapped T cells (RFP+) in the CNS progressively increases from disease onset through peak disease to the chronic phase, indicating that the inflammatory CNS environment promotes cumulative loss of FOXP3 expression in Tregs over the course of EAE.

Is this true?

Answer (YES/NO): YES